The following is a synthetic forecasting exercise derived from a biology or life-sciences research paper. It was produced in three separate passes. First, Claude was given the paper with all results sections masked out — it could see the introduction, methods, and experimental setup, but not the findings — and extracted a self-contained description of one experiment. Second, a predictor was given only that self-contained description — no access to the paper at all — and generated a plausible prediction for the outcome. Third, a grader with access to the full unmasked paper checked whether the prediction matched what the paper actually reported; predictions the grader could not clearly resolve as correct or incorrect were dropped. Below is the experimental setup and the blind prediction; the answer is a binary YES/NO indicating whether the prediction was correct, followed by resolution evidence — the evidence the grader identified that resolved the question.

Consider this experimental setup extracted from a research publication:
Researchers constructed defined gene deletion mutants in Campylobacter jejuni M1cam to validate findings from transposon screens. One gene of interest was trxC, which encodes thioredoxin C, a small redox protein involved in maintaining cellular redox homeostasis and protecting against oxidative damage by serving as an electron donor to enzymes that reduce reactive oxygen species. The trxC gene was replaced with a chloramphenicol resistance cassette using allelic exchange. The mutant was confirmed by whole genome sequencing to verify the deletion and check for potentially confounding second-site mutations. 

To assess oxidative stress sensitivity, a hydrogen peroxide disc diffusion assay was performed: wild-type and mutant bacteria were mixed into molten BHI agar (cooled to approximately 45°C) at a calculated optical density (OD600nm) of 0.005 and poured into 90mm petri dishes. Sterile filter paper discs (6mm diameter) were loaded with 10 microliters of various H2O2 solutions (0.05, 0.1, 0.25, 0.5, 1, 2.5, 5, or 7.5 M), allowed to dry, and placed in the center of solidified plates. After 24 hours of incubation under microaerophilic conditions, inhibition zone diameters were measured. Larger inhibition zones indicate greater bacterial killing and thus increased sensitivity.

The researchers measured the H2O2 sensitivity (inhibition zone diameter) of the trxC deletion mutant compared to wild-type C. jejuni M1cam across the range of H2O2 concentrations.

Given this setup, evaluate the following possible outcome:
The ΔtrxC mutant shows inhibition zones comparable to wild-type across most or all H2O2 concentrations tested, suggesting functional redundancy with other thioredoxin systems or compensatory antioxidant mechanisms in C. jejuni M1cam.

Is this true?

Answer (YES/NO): NO